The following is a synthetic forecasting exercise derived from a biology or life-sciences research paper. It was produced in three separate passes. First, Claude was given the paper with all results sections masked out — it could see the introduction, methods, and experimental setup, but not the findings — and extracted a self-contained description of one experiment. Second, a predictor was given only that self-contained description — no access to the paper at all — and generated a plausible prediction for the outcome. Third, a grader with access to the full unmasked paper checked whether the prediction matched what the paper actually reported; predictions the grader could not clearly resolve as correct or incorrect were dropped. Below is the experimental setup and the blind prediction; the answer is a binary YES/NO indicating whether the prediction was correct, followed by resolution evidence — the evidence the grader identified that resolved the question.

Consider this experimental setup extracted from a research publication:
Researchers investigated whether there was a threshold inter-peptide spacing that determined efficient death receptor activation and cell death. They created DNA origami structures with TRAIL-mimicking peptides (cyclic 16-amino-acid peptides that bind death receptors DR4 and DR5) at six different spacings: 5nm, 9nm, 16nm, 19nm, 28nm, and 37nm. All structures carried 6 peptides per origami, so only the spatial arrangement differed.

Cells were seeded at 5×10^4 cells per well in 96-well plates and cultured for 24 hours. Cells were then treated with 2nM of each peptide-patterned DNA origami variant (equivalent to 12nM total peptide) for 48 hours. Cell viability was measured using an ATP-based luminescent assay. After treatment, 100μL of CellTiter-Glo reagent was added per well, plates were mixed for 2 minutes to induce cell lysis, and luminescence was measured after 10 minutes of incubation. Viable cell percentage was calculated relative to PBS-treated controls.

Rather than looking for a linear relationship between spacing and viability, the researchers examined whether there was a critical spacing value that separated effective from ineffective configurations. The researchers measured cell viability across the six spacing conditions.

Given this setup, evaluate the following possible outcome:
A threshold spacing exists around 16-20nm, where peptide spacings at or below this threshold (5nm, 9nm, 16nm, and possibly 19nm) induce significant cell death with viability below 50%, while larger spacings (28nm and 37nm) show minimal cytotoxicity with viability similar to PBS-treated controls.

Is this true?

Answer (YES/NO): NO